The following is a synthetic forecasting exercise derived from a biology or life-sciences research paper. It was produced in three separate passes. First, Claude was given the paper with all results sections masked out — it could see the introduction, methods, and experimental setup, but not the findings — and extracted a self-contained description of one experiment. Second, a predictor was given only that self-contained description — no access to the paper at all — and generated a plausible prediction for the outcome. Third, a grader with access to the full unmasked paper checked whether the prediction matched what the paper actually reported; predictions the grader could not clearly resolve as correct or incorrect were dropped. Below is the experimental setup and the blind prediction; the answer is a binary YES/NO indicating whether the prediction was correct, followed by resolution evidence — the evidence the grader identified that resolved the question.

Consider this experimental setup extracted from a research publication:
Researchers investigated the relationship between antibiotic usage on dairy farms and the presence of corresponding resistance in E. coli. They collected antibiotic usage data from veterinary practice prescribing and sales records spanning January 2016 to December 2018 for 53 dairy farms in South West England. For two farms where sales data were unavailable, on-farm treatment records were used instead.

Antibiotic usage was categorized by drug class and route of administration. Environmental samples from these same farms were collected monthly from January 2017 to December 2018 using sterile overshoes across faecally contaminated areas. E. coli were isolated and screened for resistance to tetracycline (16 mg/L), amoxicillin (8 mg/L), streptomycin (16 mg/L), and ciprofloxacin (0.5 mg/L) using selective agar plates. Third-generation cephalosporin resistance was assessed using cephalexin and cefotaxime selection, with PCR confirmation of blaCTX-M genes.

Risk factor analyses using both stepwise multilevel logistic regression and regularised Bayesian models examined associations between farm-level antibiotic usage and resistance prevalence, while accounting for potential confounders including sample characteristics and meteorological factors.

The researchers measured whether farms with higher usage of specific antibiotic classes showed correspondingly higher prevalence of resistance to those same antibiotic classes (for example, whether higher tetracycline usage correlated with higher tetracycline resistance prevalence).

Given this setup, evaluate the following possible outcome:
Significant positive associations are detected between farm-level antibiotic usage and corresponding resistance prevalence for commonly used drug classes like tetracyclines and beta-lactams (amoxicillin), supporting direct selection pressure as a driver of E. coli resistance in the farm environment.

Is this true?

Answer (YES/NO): NO